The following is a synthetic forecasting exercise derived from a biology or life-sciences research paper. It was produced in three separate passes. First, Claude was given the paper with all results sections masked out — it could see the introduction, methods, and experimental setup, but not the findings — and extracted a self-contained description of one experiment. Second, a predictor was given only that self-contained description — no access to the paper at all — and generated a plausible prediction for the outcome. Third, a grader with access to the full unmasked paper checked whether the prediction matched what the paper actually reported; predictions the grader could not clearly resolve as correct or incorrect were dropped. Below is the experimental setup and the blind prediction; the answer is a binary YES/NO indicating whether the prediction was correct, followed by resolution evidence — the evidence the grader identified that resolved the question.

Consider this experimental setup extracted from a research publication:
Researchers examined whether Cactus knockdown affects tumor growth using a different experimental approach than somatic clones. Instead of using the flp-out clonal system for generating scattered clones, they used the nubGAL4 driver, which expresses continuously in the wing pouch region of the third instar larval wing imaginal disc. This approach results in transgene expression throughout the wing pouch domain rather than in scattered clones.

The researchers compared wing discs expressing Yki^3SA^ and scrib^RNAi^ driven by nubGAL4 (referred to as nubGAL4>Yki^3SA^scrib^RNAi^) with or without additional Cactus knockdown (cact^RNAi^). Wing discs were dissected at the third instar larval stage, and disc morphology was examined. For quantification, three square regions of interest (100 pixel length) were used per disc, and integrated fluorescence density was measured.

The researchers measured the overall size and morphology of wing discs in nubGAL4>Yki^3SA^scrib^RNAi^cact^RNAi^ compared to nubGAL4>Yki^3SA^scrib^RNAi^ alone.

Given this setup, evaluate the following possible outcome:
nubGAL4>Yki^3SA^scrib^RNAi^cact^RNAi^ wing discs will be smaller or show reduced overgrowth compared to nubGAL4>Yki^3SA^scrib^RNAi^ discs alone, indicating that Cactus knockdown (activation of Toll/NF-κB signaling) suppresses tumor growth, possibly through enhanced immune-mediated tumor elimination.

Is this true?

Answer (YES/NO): NO